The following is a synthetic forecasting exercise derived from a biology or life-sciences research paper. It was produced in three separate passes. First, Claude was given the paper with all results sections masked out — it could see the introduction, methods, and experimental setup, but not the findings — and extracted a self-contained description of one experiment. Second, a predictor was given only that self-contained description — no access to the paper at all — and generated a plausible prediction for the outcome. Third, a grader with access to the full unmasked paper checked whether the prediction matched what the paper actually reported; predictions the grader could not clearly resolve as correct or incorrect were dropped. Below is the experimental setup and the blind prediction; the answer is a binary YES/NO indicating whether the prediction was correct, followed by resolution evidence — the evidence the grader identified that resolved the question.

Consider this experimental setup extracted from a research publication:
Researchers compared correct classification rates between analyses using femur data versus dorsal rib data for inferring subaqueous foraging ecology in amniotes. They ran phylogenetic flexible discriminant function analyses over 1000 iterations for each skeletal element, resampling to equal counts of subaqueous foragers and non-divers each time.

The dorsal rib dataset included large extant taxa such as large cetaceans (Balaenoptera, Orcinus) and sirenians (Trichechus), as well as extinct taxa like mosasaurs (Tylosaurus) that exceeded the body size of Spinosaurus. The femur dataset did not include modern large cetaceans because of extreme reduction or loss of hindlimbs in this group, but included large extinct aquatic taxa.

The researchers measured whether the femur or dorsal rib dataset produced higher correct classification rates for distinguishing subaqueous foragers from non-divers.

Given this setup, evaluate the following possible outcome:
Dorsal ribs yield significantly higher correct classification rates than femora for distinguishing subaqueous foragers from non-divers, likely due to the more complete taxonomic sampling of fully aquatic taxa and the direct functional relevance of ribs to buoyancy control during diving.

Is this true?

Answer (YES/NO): NO